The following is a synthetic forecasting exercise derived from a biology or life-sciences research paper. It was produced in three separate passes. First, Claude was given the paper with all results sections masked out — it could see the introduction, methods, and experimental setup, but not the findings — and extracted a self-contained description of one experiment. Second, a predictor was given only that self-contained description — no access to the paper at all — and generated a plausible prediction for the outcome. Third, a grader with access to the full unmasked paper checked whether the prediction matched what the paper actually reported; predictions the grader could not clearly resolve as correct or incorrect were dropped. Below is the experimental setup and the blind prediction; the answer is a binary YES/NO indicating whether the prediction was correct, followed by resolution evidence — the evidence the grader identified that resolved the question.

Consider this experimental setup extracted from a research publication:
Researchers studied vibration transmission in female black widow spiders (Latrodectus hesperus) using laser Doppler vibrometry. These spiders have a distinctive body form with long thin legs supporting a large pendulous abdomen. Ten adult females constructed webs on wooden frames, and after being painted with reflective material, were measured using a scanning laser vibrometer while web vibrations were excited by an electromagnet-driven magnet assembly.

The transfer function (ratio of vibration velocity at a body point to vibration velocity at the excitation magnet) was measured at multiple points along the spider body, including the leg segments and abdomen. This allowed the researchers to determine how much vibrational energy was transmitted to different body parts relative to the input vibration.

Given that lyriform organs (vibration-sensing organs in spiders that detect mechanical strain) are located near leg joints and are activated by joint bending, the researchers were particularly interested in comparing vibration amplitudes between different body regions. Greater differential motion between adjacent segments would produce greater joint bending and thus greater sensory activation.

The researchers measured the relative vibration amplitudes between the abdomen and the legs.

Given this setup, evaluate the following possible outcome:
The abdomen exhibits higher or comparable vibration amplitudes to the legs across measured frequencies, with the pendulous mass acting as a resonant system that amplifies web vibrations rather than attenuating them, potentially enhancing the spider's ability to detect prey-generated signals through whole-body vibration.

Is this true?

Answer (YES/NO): NO